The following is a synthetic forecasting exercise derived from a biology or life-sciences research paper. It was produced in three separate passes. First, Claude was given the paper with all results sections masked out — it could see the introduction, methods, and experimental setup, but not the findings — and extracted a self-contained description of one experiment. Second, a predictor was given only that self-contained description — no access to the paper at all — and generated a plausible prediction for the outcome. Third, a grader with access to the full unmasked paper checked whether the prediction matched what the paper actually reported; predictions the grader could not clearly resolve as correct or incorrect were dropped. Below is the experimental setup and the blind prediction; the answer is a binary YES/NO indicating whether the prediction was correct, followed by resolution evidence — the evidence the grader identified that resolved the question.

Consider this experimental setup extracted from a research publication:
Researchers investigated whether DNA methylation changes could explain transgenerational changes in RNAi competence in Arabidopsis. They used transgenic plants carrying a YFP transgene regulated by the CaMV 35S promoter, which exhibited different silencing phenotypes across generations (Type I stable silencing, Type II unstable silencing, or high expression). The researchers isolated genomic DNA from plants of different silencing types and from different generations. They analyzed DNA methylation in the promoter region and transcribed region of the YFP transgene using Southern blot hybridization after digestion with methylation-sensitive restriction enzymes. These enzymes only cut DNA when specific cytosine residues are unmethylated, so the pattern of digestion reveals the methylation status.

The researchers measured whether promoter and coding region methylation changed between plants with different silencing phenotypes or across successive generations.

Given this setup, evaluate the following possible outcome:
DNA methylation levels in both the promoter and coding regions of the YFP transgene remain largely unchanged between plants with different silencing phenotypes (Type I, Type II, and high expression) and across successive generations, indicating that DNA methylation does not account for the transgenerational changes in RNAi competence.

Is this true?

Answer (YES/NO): YES